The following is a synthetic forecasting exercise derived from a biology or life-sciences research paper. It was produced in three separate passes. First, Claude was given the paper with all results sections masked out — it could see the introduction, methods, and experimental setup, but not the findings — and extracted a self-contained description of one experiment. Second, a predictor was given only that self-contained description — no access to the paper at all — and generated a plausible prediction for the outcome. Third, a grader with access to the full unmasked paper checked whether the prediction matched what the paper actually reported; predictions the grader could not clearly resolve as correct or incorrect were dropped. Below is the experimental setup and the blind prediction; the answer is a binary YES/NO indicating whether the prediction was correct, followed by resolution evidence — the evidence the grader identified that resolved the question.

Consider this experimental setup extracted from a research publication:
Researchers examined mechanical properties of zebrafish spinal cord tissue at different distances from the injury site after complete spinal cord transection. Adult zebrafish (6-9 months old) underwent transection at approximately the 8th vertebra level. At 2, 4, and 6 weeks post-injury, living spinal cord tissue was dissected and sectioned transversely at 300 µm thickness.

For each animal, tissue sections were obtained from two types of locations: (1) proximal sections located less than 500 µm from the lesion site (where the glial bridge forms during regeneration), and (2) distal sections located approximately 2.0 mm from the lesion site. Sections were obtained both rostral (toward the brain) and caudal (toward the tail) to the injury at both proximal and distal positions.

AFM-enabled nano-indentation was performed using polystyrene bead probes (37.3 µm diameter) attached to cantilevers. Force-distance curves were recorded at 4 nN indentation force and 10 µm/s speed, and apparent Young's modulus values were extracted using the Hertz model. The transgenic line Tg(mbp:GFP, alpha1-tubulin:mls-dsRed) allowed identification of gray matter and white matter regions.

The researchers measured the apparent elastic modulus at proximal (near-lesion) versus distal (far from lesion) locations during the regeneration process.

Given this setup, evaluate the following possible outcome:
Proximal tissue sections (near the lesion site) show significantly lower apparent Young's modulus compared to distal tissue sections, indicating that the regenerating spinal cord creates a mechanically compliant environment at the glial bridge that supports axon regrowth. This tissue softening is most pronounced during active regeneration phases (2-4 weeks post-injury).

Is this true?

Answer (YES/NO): NO